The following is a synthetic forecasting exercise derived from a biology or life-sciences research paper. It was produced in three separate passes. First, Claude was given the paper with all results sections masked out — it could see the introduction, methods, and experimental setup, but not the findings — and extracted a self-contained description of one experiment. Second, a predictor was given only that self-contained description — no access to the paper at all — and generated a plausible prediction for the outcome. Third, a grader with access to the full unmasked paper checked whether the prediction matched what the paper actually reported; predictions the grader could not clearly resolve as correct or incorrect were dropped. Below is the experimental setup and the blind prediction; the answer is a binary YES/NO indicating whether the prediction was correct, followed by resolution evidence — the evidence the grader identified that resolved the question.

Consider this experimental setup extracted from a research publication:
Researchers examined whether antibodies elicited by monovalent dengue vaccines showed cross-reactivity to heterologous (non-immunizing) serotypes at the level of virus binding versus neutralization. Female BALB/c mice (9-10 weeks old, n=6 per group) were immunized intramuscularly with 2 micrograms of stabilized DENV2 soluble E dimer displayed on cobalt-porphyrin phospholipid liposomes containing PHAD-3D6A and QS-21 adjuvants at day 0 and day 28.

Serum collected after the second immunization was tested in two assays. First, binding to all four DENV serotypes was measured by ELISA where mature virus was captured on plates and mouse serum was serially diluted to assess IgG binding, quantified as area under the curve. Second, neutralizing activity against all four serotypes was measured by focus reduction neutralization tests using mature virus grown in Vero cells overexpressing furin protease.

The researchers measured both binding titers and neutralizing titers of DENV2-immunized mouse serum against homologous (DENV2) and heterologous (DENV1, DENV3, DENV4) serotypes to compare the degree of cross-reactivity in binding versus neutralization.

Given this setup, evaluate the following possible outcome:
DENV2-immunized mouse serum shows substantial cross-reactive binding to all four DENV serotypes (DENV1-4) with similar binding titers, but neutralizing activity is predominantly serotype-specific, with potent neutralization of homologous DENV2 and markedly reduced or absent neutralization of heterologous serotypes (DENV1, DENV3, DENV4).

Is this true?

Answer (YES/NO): NO